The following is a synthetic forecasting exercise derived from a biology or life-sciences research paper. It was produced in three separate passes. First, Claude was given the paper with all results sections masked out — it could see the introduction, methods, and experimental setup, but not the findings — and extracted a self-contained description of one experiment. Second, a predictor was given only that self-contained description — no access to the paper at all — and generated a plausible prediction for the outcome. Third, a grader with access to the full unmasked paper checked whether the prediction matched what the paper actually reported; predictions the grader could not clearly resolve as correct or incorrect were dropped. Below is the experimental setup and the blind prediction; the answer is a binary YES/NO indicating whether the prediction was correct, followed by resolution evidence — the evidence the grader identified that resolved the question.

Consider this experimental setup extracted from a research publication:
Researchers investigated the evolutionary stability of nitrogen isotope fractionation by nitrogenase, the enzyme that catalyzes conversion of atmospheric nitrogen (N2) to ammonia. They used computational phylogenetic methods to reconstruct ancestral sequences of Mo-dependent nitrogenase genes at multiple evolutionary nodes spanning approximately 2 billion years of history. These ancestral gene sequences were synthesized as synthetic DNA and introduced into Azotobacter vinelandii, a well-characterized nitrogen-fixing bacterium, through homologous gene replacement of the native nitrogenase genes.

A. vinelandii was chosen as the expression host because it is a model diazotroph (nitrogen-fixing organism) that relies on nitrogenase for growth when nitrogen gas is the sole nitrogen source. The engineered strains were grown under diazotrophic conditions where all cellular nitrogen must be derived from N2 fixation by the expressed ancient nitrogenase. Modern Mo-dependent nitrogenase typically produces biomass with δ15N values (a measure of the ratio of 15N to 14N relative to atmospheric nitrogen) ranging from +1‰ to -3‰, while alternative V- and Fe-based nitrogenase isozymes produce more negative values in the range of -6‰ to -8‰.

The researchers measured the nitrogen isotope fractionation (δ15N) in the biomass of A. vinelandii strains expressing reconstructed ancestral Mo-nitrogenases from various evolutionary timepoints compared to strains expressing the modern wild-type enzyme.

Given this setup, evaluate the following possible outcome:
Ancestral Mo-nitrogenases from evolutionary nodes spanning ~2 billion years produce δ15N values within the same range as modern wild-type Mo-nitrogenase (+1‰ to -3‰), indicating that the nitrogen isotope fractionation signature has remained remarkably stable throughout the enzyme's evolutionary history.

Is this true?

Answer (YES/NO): NO